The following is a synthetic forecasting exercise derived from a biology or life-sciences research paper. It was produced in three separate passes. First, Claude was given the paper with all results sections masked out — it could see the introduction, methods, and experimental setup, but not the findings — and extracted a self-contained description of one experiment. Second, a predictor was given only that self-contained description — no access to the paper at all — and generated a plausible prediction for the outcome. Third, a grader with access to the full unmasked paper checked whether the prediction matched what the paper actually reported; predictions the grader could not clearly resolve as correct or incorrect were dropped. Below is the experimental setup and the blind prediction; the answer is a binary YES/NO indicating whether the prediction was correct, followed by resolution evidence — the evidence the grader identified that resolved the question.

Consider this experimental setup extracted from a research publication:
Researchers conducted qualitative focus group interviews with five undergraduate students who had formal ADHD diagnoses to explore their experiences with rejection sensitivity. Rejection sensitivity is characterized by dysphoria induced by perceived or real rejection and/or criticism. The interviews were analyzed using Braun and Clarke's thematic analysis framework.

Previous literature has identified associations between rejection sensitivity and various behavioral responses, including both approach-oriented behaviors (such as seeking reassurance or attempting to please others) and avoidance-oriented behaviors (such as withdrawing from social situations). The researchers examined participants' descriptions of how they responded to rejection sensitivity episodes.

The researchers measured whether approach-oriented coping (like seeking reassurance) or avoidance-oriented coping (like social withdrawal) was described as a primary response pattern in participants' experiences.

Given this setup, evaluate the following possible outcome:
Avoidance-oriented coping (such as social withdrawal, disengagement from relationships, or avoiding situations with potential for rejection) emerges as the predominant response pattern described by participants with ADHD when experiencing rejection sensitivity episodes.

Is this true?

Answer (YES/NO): YES